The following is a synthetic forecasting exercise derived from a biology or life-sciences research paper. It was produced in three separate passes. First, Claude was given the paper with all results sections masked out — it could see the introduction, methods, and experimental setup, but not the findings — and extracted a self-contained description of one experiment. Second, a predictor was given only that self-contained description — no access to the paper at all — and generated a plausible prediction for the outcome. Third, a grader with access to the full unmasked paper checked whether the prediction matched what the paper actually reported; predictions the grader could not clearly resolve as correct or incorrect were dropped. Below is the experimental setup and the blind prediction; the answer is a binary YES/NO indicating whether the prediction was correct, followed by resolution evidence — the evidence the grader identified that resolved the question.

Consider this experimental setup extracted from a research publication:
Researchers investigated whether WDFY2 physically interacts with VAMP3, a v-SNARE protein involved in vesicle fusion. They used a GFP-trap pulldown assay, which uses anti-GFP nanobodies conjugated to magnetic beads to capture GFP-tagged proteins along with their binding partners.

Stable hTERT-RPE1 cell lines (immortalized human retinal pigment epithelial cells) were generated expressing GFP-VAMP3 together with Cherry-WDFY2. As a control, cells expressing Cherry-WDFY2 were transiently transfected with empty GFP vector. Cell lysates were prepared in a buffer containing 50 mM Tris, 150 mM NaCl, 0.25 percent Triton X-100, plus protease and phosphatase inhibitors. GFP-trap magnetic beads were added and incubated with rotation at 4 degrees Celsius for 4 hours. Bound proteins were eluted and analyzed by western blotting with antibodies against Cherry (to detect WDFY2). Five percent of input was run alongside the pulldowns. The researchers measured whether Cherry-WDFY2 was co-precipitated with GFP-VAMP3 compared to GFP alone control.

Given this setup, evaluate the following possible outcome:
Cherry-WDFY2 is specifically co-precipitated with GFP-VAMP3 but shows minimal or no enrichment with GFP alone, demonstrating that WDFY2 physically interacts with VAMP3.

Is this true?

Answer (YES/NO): YES